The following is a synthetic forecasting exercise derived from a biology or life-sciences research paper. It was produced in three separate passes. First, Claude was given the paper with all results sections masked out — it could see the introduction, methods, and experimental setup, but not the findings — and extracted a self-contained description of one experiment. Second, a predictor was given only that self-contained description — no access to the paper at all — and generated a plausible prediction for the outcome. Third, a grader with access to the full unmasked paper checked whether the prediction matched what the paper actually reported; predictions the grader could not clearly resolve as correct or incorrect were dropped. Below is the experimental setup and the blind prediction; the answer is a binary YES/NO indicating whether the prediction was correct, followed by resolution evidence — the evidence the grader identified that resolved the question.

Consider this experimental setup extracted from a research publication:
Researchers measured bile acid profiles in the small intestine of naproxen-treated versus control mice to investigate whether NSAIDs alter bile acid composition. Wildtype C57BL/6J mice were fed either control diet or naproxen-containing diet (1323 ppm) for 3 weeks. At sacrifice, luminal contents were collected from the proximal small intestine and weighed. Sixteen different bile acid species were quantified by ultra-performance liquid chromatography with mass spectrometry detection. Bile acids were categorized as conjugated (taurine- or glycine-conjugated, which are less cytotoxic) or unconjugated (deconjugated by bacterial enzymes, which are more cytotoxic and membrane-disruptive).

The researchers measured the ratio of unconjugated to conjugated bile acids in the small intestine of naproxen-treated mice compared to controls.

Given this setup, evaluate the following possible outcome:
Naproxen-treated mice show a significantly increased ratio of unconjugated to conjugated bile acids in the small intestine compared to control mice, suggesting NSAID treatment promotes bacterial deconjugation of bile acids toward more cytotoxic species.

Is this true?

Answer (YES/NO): YES